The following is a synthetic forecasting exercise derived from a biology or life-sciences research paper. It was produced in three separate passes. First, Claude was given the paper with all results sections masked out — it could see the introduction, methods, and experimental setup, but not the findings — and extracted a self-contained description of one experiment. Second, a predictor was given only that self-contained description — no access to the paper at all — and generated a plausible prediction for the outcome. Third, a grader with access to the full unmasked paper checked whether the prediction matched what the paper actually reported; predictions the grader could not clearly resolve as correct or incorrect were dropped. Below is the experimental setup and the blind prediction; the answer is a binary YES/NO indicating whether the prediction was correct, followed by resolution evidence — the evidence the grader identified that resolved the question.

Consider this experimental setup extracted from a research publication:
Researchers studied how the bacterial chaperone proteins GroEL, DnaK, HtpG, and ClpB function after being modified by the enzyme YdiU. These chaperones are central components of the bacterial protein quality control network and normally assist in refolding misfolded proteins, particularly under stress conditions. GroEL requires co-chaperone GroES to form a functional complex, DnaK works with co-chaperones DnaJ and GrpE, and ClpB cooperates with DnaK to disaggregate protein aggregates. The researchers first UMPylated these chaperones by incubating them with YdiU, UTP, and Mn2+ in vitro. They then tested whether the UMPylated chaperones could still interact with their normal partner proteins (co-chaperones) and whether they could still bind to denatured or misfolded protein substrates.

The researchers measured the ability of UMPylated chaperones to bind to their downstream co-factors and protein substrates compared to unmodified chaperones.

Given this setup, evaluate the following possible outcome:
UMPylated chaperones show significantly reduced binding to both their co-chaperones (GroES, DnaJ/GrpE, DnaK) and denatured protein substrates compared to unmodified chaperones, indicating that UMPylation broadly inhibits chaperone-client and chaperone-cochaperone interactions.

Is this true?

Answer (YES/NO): YES